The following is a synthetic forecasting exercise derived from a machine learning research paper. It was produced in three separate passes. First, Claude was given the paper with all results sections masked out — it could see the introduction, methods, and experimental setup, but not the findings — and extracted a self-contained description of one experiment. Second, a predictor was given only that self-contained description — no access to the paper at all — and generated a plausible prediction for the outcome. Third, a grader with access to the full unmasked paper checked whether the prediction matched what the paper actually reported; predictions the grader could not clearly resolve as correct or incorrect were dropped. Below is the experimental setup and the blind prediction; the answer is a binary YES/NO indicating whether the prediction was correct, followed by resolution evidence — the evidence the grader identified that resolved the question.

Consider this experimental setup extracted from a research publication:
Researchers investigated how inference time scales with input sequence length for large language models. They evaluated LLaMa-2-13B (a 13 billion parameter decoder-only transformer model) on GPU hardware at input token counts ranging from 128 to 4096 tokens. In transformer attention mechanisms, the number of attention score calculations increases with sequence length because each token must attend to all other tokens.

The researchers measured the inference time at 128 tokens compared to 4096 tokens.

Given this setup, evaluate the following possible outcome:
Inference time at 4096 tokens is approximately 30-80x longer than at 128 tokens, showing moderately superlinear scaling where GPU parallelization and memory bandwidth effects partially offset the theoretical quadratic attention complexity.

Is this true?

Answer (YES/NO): YES